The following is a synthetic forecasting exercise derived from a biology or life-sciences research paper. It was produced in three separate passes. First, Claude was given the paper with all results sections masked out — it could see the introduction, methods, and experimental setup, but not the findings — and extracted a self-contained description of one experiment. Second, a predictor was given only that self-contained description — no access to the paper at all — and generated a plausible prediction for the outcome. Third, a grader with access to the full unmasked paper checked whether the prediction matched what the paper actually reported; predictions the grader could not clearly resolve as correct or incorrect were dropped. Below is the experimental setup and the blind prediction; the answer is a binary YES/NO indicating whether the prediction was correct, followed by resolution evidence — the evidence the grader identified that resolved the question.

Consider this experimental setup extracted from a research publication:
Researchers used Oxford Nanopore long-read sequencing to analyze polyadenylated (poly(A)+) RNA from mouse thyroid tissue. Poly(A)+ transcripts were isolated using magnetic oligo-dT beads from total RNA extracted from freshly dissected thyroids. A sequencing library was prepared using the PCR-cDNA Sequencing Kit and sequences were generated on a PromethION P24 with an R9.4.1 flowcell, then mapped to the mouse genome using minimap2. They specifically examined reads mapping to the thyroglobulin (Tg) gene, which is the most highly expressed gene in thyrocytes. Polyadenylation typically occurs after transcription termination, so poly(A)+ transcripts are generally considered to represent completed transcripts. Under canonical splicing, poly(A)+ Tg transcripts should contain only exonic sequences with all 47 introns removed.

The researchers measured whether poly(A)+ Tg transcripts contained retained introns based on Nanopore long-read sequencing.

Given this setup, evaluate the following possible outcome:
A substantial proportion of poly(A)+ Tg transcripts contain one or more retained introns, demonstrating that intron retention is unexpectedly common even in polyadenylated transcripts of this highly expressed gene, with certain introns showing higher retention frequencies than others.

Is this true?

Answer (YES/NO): NO